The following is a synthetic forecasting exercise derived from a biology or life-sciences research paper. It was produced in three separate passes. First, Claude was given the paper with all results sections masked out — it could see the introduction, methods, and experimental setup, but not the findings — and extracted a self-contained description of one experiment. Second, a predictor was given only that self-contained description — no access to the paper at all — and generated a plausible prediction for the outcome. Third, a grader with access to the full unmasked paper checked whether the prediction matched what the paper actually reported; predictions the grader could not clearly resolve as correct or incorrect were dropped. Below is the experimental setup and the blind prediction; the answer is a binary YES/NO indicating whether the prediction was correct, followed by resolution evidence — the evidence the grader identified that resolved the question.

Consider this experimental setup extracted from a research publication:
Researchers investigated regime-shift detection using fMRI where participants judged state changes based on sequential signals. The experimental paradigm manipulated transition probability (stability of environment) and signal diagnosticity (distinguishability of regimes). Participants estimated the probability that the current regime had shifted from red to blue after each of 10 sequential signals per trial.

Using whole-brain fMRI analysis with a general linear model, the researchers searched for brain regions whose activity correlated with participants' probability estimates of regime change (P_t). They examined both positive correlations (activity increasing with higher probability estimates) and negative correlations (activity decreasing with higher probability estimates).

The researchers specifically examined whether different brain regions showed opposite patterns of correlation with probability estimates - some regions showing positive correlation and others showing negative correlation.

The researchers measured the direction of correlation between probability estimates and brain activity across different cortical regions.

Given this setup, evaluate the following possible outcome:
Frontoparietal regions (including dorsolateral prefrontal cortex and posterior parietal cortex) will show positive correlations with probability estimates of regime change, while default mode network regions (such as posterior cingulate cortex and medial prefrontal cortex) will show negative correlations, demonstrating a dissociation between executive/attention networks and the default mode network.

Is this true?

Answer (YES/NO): NO